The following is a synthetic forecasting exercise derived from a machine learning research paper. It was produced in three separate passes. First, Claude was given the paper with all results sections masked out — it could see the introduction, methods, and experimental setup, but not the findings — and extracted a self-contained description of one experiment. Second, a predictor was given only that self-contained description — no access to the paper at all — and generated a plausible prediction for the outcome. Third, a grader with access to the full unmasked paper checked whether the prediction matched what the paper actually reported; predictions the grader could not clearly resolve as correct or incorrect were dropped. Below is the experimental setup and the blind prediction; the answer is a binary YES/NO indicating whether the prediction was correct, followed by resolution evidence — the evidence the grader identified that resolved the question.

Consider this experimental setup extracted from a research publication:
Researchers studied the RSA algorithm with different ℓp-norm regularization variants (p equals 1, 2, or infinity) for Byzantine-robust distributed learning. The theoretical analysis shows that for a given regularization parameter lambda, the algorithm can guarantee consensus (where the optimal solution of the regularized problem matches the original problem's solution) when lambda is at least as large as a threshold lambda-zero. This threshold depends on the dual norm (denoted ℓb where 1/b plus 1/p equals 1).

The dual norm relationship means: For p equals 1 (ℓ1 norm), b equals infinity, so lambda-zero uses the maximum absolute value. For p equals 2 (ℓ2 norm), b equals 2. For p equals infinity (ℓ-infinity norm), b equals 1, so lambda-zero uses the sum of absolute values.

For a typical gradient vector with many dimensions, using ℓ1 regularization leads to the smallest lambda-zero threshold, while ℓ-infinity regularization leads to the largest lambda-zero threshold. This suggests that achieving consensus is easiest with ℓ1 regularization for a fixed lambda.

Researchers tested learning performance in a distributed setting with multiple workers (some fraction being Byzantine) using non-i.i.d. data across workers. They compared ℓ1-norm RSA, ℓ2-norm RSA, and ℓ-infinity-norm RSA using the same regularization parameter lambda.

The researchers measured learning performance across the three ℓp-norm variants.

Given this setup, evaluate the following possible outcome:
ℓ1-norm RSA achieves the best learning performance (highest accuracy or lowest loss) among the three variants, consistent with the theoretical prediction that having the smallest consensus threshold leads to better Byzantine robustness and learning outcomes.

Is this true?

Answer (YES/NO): NO